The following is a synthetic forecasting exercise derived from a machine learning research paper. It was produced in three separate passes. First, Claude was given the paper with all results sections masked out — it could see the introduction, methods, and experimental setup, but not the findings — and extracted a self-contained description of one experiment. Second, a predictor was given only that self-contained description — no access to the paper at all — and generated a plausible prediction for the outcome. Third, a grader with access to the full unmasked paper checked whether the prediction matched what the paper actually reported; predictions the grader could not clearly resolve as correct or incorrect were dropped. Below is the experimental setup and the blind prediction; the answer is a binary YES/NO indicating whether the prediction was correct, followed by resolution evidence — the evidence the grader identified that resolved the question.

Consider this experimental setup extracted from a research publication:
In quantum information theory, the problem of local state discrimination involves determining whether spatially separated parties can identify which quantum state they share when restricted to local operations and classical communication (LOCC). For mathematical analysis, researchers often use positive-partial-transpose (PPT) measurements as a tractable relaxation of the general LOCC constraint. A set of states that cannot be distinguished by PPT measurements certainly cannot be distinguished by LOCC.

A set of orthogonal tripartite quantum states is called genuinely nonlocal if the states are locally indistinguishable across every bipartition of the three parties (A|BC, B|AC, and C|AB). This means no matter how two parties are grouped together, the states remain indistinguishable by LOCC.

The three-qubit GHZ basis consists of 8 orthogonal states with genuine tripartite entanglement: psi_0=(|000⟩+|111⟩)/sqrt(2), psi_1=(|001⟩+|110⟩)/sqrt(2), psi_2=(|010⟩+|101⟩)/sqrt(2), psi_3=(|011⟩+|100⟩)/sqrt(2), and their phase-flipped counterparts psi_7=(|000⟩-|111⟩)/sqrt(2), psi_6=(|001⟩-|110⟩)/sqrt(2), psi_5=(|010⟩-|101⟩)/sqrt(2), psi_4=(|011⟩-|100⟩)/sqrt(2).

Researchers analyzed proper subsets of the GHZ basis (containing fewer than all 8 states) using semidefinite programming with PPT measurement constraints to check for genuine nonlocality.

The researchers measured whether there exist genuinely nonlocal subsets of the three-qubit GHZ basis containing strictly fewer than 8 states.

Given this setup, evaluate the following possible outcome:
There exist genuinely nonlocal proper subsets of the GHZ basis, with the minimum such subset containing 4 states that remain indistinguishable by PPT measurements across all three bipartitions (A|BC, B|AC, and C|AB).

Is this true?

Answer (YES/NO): NO